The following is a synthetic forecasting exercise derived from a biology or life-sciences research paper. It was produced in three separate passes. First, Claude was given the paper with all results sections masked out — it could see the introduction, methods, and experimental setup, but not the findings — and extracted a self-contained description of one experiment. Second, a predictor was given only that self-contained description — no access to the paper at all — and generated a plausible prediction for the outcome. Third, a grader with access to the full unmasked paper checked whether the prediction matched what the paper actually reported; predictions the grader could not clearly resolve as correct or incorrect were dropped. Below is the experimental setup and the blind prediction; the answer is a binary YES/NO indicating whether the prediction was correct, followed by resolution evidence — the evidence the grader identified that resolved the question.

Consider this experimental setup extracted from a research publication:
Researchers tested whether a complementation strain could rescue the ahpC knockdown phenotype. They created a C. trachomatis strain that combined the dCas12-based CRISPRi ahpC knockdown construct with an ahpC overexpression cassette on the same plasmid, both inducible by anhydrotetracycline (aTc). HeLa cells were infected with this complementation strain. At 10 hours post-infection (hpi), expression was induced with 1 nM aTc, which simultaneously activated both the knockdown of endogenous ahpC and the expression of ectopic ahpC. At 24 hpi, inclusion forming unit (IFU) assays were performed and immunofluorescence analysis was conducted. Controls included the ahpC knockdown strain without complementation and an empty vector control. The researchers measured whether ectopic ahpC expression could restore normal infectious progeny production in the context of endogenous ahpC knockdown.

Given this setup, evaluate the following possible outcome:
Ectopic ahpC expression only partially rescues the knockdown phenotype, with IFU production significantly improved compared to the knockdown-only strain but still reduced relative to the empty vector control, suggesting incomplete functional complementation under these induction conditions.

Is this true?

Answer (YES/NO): NO